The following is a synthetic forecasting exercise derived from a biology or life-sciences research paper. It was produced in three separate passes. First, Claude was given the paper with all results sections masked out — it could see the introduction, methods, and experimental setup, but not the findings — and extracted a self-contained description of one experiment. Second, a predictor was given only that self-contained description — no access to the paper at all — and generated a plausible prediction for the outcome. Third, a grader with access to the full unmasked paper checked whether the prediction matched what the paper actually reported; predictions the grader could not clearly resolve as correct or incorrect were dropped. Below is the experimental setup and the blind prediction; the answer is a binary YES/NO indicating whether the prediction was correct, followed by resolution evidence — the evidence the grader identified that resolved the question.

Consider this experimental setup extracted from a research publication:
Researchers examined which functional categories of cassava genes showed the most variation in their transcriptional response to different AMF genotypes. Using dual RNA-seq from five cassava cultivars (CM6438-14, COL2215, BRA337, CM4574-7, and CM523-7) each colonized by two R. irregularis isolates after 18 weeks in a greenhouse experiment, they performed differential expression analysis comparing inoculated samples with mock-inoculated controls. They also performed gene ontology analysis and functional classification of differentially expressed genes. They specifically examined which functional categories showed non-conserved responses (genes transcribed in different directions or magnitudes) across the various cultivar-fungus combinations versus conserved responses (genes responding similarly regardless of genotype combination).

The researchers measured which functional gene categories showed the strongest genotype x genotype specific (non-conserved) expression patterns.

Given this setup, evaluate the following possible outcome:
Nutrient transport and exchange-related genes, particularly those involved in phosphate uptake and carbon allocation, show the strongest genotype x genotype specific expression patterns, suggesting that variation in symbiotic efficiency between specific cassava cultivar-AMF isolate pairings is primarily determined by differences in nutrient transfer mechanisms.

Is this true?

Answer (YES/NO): NO